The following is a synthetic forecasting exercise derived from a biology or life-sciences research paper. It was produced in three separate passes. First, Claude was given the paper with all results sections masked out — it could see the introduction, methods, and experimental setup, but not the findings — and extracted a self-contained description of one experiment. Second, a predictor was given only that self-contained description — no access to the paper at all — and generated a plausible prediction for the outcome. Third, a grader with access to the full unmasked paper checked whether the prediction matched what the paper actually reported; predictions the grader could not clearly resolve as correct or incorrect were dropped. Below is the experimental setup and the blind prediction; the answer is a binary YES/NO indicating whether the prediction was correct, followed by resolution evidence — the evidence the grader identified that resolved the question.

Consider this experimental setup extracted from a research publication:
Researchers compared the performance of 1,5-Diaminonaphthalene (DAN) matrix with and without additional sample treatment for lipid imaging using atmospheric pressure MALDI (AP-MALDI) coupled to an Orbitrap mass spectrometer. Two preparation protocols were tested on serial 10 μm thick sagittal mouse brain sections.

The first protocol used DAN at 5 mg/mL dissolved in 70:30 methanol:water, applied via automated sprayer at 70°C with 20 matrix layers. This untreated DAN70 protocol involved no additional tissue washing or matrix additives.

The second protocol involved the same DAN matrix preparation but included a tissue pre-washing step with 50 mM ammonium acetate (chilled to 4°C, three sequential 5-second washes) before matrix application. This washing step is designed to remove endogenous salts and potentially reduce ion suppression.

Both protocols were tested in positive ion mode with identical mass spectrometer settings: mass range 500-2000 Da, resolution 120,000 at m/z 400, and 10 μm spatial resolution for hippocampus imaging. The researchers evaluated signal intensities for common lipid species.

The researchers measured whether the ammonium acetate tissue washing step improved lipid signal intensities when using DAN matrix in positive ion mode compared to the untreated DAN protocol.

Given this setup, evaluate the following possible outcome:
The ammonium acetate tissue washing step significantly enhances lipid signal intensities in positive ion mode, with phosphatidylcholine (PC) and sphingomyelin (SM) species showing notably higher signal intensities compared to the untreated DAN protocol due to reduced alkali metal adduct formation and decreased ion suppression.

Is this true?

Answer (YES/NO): NO